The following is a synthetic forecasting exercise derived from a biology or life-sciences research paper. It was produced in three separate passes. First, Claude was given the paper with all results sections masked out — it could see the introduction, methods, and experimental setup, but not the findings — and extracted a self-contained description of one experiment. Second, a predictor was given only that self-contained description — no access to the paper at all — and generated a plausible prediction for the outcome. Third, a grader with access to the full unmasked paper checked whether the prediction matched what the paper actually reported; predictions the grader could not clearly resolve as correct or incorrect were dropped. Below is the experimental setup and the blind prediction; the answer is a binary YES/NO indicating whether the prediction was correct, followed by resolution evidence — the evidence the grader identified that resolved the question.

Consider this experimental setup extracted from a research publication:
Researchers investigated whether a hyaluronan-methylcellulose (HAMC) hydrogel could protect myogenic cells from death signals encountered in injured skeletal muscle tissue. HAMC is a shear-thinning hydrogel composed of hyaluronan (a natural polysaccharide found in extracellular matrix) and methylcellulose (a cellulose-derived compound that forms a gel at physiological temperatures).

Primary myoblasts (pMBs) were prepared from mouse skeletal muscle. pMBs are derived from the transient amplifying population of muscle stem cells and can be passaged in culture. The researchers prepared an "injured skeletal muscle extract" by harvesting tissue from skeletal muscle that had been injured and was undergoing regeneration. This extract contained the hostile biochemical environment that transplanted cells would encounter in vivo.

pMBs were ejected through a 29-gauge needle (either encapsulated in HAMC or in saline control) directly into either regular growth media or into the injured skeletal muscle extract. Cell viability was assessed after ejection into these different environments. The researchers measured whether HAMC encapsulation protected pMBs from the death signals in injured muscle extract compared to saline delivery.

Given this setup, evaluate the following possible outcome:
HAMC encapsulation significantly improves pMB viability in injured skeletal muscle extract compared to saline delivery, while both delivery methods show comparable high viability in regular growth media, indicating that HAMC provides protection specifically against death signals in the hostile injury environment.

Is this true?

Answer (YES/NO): NO